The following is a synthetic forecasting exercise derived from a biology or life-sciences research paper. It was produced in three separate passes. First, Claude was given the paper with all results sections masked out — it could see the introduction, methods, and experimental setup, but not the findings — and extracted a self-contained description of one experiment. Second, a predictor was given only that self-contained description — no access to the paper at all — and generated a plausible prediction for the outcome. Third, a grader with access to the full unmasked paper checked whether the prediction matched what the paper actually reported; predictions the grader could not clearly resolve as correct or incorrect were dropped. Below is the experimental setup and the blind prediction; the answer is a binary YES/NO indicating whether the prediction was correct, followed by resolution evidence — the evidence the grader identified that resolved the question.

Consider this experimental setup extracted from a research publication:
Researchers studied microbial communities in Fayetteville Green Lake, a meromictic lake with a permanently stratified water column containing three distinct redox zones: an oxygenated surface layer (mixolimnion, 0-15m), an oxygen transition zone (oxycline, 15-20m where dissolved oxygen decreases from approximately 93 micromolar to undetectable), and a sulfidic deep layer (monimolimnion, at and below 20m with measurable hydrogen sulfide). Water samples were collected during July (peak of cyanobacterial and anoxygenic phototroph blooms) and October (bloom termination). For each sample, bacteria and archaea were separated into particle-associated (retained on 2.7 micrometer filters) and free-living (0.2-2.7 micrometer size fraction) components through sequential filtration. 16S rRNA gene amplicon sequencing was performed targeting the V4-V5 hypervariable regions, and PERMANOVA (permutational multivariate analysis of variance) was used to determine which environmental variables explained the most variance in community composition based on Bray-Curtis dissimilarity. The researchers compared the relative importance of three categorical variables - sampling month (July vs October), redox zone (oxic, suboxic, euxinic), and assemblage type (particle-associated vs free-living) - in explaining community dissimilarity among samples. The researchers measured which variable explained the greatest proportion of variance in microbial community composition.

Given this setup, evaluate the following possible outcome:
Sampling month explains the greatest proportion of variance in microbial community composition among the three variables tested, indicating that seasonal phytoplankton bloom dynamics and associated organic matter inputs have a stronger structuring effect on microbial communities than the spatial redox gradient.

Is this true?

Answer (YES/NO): NO